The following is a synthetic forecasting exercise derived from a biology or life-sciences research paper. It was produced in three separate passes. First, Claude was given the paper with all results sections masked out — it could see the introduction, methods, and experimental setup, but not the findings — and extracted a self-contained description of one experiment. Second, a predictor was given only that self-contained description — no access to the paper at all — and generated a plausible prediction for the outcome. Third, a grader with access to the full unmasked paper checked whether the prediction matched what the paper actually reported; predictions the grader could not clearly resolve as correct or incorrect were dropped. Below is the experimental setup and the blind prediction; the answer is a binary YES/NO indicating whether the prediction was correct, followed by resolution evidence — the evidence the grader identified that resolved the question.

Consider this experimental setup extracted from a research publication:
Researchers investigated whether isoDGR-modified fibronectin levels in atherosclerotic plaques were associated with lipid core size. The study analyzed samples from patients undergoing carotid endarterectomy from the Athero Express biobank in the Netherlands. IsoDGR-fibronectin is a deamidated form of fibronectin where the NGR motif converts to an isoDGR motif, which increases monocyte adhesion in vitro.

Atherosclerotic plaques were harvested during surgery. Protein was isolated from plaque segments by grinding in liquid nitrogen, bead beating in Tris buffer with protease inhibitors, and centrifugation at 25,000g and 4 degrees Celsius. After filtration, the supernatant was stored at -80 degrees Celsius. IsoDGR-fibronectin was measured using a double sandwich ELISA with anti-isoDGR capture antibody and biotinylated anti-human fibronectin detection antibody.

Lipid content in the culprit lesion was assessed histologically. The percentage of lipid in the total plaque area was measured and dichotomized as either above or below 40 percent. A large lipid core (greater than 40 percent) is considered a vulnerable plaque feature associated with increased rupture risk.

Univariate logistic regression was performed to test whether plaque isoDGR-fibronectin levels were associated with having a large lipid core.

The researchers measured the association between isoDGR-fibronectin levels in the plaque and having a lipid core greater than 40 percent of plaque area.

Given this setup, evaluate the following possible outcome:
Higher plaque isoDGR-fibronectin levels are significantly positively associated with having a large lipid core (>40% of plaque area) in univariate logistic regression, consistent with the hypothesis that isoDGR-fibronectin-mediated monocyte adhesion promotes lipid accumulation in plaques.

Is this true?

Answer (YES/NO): YES